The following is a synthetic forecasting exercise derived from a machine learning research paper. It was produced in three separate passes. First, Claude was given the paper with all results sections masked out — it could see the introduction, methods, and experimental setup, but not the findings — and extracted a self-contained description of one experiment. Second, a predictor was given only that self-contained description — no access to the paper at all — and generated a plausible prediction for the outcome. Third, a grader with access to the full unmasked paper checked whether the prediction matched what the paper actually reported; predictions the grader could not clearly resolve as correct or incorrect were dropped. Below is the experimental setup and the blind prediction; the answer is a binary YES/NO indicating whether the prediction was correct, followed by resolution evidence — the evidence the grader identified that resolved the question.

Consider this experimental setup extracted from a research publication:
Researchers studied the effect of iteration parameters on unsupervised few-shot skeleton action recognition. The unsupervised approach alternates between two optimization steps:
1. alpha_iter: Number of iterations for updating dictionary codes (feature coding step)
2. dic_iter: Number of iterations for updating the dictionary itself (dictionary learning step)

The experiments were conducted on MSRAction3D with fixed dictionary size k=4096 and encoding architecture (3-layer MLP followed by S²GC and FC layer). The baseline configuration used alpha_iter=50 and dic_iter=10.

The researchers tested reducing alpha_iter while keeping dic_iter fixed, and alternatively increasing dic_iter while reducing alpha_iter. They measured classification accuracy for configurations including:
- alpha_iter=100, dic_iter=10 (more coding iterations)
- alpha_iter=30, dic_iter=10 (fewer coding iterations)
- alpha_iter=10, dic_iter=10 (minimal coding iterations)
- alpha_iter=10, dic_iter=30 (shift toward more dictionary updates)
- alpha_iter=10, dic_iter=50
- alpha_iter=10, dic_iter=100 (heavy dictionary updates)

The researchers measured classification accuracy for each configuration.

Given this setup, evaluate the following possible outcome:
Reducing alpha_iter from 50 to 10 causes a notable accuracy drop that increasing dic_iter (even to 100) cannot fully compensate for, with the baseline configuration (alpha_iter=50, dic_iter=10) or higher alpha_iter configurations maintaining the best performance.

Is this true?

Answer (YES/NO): YES